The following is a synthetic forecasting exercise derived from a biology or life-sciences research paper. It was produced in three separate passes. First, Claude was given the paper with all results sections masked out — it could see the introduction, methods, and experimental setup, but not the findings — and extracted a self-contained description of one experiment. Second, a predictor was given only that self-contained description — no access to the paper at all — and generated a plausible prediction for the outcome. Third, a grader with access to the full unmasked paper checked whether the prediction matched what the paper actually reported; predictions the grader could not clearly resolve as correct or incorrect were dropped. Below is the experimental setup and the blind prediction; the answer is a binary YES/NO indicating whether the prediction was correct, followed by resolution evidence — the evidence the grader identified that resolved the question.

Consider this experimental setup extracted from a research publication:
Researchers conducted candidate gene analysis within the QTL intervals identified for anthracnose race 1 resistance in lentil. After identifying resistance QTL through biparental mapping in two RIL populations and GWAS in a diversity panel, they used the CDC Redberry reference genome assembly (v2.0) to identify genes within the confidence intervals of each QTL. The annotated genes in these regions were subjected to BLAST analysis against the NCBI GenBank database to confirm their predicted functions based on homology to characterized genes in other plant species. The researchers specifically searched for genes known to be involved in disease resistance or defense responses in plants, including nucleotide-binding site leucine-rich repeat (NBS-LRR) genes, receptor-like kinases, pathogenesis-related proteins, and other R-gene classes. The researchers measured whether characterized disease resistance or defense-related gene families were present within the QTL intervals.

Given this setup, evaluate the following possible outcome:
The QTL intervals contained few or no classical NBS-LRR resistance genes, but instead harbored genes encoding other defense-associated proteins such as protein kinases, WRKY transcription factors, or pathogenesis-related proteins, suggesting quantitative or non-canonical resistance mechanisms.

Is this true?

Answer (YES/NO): NO